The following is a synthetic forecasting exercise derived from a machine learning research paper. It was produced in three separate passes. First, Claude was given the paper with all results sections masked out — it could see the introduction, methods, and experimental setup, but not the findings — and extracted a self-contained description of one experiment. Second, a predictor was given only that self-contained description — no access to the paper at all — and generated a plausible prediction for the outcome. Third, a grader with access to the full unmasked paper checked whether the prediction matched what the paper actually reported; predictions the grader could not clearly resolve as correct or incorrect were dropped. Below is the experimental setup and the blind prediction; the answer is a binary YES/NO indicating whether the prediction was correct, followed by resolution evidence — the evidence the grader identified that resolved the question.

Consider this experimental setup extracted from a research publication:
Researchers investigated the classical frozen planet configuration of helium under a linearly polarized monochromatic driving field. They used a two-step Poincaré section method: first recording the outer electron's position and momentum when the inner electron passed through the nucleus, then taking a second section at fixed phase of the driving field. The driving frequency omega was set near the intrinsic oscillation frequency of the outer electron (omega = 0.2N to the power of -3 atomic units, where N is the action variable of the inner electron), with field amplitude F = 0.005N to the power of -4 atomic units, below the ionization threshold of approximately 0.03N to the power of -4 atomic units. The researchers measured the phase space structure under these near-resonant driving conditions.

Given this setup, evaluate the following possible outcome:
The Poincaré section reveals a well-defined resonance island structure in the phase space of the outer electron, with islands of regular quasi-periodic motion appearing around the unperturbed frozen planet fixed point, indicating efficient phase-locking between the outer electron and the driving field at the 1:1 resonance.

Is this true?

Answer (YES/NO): YES